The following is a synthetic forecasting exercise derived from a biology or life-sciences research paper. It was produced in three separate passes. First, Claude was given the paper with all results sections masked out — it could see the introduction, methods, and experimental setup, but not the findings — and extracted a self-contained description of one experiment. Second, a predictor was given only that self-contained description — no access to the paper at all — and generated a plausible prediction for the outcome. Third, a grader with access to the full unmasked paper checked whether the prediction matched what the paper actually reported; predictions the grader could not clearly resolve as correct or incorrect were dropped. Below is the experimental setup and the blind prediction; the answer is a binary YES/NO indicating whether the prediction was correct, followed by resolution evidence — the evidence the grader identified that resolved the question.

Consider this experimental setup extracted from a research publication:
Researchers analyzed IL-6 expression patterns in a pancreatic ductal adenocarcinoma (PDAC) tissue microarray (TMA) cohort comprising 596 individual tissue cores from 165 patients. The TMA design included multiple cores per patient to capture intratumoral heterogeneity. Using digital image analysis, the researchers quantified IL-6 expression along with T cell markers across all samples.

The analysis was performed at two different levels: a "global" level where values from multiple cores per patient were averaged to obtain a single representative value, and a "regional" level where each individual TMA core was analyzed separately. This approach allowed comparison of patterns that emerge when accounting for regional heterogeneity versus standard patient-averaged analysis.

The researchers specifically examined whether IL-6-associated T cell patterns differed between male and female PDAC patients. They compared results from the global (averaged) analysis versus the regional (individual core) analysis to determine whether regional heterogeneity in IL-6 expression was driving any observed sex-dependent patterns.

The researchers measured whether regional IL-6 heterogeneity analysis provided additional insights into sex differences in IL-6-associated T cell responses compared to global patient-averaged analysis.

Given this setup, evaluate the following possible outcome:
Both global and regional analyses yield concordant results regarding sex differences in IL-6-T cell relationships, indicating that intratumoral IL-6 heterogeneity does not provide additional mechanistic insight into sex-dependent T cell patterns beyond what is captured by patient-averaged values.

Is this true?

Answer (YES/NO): NO